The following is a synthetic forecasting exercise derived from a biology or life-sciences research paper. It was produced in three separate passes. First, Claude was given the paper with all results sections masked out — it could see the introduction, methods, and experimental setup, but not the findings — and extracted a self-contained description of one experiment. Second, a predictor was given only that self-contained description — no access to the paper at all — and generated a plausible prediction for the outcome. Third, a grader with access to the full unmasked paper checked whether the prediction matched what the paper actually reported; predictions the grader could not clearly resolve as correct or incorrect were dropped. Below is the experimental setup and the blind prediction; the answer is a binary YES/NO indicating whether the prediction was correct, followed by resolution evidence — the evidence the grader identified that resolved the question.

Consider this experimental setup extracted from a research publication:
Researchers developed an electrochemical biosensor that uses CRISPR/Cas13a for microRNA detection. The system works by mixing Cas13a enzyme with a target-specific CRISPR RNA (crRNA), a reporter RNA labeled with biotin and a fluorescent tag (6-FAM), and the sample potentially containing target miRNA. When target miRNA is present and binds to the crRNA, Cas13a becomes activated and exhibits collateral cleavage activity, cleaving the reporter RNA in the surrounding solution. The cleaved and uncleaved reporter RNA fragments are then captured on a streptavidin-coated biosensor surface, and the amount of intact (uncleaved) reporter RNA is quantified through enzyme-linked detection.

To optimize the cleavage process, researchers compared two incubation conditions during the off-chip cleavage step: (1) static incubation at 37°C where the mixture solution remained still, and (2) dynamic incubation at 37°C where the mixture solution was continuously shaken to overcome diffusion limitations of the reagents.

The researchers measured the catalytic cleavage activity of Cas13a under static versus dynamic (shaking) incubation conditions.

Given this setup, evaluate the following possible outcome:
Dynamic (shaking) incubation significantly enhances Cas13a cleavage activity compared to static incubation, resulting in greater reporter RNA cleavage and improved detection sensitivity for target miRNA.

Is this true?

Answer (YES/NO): NO